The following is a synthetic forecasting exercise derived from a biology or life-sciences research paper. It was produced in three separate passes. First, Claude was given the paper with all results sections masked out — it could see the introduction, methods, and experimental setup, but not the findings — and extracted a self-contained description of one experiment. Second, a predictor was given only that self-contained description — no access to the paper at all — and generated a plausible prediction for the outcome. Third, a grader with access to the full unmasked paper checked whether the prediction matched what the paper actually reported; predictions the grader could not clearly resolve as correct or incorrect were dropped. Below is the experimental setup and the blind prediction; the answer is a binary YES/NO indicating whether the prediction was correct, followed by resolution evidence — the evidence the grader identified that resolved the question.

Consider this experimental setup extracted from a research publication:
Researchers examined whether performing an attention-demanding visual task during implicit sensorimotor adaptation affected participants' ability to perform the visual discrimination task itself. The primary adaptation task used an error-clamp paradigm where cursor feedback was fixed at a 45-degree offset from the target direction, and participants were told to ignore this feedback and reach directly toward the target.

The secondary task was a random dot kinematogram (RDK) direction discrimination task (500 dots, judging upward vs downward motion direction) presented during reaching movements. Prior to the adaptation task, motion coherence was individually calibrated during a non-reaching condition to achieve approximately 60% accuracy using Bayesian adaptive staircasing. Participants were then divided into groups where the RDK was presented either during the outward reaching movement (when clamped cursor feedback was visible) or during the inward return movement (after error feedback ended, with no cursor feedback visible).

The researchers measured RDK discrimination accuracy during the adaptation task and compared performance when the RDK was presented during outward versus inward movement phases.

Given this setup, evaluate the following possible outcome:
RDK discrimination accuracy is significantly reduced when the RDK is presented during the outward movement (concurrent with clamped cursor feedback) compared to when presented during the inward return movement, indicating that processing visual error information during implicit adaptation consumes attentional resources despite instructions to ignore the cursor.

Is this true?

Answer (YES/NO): NO